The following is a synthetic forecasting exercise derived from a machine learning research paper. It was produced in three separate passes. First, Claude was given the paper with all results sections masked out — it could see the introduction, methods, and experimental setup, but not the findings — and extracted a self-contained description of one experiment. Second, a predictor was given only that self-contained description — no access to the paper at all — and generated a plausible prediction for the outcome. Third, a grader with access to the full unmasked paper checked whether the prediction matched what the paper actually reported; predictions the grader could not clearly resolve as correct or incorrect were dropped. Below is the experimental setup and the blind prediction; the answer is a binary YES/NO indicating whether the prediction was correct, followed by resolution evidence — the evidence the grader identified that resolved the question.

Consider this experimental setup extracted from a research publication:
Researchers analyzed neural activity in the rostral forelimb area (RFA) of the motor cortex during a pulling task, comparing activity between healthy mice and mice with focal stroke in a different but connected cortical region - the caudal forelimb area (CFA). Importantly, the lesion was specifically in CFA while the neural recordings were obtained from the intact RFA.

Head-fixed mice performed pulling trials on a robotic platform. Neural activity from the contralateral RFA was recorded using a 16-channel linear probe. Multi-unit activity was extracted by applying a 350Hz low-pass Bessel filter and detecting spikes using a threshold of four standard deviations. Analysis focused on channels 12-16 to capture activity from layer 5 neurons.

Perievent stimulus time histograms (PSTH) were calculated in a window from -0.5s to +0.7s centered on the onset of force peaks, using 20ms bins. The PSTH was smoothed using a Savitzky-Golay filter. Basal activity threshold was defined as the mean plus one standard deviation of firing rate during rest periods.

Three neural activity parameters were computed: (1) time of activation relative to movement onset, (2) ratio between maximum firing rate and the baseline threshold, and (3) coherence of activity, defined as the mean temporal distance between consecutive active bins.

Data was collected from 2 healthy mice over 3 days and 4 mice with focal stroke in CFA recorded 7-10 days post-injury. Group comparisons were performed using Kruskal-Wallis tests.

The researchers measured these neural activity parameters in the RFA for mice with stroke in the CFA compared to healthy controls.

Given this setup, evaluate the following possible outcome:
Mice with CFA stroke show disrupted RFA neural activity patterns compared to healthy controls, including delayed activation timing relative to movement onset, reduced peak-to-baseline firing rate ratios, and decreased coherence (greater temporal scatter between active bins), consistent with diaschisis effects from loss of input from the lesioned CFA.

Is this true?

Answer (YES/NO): NO